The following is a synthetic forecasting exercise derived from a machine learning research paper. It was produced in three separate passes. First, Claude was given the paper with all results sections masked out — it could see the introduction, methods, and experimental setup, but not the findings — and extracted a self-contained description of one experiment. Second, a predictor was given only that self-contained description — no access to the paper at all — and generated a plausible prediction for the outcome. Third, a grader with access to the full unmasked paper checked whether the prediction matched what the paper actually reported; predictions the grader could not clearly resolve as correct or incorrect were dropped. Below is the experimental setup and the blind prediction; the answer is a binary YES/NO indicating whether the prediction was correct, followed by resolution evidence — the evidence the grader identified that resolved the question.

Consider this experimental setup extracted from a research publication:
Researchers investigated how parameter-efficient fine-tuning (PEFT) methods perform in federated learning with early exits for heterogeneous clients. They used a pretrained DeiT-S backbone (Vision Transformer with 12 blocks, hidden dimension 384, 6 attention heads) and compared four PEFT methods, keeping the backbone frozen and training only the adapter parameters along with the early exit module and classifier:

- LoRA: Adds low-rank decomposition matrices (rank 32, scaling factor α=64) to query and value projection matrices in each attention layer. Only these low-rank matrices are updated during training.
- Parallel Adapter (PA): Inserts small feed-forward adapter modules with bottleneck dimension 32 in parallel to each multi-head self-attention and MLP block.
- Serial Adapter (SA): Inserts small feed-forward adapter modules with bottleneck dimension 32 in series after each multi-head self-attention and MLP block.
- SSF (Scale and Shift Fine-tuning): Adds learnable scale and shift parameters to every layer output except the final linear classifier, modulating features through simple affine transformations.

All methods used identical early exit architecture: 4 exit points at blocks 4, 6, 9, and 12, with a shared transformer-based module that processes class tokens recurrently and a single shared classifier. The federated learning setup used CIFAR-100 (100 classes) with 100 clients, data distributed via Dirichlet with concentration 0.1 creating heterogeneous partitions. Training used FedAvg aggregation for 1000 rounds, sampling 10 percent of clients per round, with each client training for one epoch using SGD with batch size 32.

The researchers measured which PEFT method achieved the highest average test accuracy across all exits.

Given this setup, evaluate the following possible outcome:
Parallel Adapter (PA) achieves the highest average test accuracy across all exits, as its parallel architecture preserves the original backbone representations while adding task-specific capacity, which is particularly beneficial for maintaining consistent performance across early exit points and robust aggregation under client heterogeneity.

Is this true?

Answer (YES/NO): NO